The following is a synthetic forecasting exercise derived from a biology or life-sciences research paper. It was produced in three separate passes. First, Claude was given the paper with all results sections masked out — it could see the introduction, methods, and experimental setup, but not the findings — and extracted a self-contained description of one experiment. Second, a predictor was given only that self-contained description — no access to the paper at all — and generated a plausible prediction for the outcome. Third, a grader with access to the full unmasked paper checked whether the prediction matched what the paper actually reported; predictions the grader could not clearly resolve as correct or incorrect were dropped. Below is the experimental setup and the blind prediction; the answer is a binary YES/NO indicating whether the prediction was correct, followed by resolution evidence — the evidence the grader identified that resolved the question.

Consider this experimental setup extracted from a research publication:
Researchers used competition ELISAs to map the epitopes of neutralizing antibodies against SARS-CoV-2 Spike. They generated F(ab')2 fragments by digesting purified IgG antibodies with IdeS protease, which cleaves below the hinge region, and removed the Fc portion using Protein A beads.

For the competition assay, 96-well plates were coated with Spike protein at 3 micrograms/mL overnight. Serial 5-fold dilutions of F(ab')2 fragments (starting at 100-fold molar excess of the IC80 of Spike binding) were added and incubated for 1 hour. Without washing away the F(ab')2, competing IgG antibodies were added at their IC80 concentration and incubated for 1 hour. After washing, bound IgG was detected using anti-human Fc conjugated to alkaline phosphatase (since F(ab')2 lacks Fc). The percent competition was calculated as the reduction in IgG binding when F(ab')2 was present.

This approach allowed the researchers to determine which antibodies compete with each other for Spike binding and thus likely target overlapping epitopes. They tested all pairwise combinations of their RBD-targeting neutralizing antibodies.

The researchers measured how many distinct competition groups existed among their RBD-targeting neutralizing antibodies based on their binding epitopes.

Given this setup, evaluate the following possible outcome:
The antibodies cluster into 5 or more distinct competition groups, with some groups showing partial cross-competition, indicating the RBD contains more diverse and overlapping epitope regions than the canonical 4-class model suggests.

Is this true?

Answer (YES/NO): NO